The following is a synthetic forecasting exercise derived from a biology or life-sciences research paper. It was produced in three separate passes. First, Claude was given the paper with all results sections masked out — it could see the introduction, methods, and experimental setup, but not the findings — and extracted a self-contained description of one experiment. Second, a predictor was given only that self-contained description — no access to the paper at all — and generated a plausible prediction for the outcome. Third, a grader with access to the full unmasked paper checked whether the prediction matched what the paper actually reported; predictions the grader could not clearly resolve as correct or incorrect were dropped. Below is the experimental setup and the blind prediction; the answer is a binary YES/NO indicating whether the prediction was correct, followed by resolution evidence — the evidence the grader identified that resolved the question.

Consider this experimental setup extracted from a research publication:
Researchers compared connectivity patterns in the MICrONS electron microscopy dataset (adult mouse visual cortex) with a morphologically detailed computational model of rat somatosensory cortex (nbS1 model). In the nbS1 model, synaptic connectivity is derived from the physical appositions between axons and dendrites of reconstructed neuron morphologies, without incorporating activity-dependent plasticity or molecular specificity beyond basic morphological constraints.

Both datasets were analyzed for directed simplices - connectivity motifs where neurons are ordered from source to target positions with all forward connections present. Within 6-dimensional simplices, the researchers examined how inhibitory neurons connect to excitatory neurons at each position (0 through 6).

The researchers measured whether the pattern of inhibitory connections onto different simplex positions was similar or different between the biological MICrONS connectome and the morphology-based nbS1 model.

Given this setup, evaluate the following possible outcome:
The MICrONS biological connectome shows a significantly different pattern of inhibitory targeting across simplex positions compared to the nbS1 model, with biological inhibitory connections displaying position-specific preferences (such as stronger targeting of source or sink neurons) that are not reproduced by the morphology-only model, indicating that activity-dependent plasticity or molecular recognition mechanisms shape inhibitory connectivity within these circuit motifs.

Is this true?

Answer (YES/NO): NO